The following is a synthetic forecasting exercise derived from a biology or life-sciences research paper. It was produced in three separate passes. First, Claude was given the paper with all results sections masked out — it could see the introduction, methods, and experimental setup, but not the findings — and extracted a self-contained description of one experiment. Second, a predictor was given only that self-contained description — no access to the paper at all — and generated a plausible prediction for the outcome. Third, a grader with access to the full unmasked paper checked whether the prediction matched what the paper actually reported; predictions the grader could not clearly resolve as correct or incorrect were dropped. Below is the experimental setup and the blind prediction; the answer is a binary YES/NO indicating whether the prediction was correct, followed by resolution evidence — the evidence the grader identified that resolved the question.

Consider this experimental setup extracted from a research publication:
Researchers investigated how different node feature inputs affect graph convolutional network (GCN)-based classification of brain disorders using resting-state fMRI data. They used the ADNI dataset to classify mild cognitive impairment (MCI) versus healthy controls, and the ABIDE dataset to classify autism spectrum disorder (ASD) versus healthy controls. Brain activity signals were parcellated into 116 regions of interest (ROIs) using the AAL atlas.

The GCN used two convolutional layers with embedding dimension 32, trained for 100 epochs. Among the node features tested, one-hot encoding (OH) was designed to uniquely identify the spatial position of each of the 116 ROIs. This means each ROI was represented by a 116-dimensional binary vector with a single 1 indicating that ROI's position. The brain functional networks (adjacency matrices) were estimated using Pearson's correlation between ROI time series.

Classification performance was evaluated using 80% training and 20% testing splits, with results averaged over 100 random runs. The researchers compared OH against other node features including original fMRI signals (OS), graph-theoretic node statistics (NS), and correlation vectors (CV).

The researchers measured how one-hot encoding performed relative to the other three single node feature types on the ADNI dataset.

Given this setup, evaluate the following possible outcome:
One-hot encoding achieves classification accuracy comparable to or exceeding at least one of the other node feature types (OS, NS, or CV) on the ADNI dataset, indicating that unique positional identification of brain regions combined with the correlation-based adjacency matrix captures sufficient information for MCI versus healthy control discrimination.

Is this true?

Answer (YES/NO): NO